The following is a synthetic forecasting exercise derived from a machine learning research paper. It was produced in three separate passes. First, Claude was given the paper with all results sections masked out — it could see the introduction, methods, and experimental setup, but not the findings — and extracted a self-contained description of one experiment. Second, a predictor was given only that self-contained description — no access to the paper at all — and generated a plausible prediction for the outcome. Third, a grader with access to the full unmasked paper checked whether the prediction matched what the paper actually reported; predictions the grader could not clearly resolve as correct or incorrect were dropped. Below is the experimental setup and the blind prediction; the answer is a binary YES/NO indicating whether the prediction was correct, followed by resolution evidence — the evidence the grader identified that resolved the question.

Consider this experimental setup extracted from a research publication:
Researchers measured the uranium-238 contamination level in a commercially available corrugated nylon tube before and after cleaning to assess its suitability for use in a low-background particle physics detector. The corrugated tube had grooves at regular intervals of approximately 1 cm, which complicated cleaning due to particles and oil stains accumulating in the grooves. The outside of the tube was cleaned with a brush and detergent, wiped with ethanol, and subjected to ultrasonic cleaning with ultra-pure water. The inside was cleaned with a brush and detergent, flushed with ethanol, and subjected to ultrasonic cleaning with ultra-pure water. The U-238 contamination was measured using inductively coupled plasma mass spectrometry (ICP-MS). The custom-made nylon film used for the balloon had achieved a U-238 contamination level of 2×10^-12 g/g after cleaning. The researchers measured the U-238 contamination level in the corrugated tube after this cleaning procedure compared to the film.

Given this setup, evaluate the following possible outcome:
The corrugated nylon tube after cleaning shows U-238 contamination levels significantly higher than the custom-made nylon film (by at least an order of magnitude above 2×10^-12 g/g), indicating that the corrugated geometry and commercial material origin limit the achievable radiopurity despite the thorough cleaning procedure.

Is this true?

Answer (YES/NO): NO